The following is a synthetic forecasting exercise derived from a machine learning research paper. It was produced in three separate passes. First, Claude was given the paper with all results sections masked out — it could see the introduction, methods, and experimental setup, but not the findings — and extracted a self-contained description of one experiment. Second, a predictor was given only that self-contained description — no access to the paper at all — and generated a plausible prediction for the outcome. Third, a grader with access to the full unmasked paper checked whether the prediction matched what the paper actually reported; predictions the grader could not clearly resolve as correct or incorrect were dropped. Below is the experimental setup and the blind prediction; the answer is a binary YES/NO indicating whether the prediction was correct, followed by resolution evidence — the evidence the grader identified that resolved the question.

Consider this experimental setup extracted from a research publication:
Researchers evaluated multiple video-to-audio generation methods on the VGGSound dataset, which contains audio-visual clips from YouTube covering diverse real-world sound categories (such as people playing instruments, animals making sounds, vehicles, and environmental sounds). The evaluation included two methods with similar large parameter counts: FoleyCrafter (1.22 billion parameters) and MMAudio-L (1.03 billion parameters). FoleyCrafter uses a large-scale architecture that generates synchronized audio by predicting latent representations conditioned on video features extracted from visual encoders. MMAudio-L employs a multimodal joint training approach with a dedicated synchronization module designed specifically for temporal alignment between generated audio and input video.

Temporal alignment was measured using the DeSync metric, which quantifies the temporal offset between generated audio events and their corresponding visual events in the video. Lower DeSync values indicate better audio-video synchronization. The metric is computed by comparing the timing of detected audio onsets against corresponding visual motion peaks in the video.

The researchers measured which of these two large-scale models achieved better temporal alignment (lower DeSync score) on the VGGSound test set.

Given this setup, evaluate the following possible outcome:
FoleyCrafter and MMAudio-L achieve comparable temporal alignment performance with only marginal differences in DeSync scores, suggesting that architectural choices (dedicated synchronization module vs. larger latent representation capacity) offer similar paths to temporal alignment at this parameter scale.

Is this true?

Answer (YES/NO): NO